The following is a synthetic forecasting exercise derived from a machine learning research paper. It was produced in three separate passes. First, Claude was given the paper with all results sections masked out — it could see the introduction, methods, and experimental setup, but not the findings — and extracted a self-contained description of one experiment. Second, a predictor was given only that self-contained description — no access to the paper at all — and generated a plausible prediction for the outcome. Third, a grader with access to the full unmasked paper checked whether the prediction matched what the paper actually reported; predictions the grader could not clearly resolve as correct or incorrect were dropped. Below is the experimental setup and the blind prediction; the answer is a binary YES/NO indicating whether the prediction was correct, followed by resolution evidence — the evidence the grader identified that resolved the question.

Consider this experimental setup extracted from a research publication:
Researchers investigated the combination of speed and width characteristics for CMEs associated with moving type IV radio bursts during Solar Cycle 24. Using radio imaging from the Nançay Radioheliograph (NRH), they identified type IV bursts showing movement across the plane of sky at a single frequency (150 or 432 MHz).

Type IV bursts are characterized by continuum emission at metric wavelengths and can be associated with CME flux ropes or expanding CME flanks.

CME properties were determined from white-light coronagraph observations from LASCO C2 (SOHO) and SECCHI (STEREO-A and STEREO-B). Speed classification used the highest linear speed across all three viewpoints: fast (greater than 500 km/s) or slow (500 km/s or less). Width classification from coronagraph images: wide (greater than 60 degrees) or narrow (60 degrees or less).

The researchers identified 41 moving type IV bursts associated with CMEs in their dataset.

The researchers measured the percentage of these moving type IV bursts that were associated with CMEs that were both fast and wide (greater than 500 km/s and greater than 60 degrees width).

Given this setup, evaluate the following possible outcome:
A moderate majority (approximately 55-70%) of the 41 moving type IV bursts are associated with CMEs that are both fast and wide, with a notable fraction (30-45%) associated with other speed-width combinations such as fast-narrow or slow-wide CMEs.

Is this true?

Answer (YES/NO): YES